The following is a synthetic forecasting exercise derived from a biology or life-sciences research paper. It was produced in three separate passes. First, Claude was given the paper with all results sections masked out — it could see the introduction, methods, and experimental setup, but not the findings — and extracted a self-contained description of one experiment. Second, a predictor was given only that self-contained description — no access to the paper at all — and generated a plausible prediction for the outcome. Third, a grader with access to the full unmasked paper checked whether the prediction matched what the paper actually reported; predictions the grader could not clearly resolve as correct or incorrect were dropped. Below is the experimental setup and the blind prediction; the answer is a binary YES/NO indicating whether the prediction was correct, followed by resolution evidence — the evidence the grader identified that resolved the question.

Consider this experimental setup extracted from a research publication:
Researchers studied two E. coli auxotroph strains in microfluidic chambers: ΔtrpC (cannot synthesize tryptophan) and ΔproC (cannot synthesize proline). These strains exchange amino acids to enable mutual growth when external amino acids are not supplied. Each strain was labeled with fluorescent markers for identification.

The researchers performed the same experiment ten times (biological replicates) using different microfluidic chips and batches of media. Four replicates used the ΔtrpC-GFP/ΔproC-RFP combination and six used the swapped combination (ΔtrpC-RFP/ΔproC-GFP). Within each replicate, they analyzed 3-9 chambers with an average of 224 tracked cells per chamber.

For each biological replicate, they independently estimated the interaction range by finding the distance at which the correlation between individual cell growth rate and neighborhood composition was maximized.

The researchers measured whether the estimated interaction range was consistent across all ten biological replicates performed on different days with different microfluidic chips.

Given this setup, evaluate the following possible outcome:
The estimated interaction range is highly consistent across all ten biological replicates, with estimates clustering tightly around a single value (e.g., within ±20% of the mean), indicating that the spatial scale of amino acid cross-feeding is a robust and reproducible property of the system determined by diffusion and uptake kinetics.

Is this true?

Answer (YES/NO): YES